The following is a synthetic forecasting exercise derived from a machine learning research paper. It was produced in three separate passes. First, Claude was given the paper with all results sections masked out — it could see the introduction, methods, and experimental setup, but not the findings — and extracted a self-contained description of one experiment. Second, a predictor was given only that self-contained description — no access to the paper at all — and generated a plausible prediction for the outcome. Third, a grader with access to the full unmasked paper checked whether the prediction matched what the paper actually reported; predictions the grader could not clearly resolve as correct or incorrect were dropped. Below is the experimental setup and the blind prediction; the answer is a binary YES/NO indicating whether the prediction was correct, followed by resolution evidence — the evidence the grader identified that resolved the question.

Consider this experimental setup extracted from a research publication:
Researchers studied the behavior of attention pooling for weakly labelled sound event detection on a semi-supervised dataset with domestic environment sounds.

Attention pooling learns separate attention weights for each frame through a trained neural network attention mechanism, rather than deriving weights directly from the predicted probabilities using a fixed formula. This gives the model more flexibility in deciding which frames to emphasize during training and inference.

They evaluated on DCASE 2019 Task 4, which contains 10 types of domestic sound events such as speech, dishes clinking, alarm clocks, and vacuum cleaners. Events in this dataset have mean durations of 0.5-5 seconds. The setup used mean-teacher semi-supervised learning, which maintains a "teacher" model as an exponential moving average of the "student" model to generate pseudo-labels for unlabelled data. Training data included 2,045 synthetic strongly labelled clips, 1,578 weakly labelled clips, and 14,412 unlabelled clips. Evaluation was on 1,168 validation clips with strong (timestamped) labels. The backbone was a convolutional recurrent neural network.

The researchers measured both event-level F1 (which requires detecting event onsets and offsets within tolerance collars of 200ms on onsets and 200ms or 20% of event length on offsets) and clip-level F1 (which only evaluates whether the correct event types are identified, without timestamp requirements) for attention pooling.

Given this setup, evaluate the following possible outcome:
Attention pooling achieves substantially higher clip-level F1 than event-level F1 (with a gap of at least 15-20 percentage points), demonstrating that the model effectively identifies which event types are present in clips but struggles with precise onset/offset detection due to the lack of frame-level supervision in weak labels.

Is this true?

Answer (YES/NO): NO